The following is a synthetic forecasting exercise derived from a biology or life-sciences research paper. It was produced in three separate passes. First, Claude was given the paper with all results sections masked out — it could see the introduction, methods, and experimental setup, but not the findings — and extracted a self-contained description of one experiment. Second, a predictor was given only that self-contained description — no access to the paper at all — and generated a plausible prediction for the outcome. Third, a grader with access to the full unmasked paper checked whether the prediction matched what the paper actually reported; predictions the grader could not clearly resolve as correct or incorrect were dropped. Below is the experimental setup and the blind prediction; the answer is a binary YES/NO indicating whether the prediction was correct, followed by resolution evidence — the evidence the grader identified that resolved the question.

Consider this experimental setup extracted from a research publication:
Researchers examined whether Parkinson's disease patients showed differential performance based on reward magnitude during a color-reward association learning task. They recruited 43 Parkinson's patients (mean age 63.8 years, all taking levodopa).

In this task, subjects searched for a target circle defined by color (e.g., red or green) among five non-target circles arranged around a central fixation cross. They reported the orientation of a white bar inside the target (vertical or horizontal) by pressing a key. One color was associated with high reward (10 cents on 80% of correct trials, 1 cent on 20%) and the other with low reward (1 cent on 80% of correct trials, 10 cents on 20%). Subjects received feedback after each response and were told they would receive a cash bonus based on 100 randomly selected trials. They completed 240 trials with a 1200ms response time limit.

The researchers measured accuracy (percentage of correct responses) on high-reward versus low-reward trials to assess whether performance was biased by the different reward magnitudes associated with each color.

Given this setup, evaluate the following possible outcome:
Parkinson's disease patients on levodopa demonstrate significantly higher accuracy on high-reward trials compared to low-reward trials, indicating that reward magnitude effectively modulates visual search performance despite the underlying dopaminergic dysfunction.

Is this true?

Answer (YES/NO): NO